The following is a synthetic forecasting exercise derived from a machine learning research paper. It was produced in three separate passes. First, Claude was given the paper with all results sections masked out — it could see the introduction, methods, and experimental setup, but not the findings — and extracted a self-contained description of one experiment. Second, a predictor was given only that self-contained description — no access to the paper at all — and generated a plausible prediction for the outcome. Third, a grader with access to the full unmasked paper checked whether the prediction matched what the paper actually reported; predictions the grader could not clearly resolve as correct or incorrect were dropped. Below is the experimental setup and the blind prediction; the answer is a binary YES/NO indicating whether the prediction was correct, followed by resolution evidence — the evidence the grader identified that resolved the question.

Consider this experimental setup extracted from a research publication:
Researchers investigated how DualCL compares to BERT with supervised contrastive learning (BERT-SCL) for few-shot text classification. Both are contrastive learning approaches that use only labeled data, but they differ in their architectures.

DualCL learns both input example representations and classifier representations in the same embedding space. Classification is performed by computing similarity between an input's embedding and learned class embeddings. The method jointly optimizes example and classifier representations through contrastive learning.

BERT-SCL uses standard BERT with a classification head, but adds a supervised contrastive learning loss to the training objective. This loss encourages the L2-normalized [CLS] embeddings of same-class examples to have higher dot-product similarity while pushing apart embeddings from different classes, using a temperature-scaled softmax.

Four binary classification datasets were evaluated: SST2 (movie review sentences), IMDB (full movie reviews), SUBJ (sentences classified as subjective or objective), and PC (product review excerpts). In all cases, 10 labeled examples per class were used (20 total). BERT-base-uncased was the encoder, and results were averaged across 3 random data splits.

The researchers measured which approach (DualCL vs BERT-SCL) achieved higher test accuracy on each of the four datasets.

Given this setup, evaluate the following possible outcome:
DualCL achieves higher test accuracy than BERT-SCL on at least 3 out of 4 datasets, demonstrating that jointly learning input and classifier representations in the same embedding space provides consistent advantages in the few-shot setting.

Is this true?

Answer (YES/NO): YES